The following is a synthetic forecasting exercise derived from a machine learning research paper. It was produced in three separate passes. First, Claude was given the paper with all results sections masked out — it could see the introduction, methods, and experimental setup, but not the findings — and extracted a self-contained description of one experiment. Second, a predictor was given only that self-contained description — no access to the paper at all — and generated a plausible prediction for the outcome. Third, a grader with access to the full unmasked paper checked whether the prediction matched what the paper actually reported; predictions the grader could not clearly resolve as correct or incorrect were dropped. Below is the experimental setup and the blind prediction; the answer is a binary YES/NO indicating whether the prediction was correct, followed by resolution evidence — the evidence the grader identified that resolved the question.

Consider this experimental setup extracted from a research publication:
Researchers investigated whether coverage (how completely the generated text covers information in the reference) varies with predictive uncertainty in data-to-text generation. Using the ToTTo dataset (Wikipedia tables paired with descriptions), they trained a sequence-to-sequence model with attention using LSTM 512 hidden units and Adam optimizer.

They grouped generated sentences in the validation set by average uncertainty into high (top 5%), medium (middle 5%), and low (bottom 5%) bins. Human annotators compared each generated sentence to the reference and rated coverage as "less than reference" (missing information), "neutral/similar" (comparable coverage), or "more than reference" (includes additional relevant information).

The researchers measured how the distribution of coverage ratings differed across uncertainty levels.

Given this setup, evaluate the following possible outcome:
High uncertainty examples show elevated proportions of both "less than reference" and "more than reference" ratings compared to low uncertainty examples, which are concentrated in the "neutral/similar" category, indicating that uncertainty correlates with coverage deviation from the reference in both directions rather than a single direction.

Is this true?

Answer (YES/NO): NO